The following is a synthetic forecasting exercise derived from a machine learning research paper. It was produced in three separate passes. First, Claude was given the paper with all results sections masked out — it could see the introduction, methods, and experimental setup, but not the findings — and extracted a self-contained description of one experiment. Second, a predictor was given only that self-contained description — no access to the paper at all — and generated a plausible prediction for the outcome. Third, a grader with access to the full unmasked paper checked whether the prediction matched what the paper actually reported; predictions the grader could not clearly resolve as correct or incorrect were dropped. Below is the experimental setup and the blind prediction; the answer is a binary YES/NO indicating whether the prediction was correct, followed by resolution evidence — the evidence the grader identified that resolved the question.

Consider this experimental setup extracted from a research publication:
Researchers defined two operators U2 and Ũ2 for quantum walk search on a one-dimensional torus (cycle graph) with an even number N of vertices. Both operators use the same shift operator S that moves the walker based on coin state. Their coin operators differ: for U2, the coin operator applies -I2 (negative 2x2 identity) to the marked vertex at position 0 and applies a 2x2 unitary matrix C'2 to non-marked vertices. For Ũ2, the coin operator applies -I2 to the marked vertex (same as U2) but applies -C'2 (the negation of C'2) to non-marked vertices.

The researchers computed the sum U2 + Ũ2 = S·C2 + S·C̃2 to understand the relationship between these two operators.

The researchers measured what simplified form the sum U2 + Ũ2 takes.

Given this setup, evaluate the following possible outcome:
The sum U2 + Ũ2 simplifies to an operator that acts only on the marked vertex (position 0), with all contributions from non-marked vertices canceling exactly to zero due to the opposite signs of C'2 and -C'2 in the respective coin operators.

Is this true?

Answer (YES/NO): NO